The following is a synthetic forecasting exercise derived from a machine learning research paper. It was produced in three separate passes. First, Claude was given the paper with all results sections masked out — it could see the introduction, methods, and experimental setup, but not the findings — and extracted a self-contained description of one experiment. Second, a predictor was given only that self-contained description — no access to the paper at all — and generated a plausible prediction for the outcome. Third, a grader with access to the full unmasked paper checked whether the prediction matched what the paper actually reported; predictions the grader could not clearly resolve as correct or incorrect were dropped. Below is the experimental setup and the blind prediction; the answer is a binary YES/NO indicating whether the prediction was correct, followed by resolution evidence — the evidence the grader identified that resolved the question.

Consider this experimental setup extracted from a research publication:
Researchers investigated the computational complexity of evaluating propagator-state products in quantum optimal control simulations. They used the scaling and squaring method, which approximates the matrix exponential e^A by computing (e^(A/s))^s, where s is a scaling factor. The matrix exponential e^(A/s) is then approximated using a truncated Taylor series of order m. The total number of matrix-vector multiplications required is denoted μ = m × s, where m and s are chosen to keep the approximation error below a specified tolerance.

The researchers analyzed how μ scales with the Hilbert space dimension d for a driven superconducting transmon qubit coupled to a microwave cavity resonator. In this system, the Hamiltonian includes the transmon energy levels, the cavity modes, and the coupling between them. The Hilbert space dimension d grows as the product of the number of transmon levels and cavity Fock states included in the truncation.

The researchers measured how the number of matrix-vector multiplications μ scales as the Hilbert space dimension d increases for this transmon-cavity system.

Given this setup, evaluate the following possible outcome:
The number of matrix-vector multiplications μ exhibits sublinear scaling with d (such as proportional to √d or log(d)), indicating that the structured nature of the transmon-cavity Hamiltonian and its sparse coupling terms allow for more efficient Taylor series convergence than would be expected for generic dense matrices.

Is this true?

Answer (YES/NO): YES